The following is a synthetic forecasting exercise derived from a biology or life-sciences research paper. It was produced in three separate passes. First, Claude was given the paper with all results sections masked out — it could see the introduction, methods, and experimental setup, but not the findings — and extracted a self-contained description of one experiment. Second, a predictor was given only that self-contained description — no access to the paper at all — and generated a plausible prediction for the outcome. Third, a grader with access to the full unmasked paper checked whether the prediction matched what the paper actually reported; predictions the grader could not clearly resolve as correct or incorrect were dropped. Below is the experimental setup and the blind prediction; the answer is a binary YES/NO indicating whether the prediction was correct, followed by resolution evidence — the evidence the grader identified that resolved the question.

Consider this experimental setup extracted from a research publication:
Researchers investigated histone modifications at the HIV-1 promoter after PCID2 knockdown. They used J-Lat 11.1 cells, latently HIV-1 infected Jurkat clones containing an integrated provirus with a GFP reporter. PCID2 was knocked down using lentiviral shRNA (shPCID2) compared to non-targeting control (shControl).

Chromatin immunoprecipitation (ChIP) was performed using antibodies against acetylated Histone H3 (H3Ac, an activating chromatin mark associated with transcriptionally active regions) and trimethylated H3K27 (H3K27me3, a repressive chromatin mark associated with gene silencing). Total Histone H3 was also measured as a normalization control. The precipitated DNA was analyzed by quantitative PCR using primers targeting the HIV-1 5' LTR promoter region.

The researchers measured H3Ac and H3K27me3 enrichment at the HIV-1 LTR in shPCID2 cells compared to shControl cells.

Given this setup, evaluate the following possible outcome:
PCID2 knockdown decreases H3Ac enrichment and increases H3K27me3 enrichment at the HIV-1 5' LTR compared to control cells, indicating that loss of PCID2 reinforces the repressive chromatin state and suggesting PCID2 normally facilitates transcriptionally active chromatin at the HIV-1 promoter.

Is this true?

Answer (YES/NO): NO